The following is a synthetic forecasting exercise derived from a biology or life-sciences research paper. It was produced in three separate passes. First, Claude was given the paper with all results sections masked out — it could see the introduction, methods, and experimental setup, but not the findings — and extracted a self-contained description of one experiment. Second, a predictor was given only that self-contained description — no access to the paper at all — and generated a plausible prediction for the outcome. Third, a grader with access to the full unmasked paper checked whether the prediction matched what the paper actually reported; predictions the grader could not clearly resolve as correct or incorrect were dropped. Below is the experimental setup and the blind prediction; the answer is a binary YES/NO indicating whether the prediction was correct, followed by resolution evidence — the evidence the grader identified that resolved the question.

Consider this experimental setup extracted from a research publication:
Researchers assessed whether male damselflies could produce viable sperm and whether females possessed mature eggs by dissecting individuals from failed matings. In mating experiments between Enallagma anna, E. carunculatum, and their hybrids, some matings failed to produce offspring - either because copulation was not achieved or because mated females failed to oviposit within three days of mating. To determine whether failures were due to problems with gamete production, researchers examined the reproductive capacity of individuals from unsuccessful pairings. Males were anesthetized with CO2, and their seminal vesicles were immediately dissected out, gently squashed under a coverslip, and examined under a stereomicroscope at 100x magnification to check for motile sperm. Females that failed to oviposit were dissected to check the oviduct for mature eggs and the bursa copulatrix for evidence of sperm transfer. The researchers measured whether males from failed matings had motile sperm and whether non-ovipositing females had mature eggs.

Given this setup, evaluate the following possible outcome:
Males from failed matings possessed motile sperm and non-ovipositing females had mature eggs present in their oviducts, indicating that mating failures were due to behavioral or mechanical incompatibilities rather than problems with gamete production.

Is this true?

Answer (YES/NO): YES